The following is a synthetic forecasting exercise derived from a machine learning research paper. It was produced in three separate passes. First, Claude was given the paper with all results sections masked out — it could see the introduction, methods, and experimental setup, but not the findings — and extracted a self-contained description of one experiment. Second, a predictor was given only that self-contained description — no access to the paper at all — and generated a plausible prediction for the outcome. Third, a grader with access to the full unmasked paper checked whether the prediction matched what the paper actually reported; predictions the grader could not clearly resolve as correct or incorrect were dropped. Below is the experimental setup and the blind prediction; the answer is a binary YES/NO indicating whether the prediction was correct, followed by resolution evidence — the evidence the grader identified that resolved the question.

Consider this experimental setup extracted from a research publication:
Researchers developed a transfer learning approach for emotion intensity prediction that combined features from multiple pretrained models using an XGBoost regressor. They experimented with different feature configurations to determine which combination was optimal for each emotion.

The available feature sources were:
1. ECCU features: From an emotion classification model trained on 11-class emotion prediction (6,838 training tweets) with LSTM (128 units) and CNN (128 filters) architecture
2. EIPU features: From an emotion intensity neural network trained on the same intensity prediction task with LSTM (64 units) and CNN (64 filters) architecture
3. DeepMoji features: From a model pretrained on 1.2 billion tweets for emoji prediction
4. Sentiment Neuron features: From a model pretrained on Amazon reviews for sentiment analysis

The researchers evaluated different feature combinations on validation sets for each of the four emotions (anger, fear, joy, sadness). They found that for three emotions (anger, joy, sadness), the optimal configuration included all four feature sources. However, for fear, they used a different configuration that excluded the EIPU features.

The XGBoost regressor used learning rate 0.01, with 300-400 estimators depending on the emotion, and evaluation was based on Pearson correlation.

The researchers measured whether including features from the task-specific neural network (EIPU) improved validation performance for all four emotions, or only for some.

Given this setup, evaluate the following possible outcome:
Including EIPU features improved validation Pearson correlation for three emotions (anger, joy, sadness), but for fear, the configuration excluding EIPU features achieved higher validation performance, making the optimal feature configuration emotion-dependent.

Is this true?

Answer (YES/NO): YES